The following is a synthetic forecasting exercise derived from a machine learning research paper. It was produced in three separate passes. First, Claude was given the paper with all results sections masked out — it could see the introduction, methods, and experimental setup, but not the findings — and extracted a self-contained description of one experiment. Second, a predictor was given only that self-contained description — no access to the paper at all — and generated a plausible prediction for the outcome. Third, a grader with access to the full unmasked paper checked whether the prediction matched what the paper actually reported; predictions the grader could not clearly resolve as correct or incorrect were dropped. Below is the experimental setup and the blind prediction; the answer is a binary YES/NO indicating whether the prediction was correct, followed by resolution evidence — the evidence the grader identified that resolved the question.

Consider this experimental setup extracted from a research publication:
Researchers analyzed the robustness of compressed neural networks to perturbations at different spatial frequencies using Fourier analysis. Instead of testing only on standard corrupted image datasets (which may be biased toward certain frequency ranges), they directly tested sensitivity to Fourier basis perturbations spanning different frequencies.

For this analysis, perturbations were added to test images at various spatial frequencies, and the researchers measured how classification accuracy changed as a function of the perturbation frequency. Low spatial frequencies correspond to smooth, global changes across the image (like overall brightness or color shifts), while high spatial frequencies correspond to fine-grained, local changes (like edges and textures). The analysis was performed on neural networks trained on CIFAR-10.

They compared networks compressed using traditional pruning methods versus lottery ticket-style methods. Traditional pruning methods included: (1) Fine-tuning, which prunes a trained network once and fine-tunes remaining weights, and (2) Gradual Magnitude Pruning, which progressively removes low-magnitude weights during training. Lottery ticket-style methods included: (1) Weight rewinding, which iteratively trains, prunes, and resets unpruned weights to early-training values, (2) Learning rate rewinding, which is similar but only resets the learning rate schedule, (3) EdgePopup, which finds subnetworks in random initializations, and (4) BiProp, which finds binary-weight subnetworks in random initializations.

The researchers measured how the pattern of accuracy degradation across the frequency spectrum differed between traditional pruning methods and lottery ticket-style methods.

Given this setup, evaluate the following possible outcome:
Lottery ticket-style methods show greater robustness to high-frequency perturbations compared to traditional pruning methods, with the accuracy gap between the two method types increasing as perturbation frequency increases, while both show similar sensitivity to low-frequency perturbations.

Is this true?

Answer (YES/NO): NO